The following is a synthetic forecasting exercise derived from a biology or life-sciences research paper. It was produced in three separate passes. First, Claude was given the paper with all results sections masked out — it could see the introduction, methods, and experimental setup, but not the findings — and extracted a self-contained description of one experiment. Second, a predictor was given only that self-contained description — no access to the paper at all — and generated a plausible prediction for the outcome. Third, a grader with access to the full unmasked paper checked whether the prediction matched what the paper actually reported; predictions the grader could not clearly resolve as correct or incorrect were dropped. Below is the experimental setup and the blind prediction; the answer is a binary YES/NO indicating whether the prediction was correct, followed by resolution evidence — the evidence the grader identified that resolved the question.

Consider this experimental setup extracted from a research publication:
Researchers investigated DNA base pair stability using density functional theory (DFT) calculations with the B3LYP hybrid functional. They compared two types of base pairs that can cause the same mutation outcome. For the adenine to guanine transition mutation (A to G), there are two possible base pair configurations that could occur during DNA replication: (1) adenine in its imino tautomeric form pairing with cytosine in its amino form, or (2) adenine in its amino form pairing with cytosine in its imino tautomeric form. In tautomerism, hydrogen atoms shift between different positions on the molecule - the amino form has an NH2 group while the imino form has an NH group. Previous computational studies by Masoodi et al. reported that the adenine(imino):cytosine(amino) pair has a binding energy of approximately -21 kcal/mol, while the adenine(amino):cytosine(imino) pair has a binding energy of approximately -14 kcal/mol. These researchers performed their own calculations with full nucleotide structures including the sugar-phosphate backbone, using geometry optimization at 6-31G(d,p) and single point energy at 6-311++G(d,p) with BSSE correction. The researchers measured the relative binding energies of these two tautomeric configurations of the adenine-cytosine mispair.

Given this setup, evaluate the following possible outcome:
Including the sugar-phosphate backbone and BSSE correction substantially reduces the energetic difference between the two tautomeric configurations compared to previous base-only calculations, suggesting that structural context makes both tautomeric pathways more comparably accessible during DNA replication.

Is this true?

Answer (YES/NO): NO